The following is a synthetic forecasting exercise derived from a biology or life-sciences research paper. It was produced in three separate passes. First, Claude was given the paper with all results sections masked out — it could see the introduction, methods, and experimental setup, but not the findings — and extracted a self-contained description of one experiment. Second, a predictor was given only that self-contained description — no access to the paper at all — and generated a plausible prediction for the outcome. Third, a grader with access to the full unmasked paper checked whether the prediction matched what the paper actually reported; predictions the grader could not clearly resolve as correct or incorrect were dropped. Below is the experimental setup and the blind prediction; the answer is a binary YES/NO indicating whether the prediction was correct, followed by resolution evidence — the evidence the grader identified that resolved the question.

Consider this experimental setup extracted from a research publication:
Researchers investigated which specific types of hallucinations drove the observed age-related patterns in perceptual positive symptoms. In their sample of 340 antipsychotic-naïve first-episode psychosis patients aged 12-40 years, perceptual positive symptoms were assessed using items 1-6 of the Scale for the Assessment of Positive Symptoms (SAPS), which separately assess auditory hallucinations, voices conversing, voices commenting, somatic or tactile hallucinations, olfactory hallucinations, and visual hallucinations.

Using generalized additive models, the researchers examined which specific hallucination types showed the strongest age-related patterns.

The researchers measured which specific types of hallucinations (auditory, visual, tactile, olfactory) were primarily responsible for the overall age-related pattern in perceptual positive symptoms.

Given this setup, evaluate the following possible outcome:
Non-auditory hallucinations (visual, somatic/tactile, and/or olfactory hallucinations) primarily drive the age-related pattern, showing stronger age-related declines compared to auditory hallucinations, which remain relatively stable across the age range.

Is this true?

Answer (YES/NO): NO